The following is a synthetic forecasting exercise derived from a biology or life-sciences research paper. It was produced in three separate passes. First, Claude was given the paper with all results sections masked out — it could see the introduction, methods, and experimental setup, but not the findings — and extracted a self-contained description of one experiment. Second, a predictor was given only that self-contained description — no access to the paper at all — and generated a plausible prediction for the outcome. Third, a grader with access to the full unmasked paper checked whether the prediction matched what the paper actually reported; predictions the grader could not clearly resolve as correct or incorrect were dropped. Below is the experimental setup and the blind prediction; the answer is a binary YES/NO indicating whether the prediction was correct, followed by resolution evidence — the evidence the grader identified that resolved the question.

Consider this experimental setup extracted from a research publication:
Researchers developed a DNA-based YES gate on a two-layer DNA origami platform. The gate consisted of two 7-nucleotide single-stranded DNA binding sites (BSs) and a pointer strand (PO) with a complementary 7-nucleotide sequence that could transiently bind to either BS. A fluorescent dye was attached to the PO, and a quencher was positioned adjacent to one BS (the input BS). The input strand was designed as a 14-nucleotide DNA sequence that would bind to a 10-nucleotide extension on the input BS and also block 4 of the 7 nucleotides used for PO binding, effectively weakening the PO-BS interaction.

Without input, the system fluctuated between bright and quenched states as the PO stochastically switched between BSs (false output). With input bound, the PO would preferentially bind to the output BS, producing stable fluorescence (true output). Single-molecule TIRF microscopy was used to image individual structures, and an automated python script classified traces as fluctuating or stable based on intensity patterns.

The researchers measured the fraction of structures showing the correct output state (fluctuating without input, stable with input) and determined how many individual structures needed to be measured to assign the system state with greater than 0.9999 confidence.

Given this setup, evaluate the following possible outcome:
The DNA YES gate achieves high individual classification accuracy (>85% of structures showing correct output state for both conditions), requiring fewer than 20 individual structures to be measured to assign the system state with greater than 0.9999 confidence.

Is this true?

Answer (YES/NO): NO